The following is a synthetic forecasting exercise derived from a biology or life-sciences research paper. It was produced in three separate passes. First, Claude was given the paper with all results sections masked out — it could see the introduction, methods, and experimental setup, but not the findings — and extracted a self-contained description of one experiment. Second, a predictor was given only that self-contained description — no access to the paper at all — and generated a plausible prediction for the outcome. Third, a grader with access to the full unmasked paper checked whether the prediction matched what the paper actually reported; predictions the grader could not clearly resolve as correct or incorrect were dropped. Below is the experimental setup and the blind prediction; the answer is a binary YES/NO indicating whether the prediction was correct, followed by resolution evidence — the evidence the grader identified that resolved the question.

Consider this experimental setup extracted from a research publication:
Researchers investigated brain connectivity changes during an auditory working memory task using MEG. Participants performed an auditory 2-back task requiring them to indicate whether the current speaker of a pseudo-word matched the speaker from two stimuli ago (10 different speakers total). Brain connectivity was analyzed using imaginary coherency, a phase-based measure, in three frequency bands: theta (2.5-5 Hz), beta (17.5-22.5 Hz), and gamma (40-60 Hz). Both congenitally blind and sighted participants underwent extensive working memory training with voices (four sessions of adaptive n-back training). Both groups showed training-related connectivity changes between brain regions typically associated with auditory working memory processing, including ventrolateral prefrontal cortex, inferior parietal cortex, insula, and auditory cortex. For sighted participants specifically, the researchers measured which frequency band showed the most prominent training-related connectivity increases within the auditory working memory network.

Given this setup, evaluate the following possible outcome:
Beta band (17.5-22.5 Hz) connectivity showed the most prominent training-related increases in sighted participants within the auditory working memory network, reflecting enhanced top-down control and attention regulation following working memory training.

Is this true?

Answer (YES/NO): NO